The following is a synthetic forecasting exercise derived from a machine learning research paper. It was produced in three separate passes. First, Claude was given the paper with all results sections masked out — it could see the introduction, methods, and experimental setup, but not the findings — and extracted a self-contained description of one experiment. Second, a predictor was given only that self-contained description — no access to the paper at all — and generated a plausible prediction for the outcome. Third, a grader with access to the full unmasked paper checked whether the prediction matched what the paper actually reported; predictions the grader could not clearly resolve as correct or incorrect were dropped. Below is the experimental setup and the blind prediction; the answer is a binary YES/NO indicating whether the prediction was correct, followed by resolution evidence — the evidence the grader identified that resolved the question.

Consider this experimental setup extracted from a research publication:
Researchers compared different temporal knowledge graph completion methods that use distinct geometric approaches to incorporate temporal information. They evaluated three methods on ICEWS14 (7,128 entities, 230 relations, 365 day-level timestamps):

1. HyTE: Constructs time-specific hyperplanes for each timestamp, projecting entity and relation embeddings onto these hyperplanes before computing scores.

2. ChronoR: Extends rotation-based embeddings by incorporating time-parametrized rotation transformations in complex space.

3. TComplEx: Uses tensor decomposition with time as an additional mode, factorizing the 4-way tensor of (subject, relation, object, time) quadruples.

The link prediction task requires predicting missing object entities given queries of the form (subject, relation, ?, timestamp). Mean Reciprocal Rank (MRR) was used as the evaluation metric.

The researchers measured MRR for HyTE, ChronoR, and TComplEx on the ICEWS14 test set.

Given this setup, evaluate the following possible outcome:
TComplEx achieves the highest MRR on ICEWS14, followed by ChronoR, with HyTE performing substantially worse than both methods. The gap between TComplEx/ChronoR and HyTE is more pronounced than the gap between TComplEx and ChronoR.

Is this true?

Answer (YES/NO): NO